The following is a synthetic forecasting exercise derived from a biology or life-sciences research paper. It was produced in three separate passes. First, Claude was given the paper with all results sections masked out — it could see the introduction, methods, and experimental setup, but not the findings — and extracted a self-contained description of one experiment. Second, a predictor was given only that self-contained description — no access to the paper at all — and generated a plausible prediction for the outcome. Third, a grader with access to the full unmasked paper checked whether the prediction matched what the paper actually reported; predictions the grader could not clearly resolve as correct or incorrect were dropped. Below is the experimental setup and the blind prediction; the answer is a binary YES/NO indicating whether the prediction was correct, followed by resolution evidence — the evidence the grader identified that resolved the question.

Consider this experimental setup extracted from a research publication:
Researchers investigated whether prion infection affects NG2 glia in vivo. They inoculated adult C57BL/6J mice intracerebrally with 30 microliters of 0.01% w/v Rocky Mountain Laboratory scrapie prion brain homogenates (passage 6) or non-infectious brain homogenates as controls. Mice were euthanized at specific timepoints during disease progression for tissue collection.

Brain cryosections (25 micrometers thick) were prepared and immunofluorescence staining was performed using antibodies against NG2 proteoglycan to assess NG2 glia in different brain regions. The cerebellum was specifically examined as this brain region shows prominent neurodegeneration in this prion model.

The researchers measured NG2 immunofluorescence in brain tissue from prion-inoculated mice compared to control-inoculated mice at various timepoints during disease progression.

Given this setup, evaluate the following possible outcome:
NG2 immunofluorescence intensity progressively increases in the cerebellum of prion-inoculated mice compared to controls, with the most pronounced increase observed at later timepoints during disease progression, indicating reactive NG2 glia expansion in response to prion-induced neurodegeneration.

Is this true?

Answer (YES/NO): NO